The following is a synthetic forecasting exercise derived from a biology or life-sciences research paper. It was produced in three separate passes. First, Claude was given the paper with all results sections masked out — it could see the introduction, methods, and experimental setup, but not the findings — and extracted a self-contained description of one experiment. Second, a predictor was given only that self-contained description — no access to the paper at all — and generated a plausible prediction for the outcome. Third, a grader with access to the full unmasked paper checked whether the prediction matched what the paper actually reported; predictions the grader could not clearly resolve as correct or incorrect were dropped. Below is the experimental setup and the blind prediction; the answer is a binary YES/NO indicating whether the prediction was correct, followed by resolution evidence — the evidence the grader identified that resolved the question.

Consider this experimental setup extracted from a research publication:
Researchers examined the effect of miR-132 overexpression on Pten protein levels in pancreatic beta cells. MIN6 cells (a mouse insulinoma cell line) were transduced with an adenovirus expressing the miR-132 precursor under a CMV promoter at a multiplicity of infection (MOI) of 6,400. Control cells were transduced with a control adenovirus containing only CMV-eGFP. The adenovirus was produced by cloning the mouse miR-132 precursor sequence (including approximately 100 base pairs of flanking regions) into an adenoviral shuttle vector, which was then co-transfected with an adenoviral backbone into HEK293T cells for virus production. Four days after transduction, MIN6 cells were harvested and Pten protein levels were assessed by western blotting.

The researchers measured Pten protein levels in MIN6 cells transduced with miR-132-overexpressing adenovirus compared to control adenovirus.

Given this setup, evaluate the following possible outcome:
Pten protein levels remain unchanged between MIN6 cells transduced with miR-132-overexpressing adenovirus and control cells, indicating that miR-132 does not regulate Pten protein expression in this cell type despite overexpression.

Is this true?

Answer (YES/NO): NO